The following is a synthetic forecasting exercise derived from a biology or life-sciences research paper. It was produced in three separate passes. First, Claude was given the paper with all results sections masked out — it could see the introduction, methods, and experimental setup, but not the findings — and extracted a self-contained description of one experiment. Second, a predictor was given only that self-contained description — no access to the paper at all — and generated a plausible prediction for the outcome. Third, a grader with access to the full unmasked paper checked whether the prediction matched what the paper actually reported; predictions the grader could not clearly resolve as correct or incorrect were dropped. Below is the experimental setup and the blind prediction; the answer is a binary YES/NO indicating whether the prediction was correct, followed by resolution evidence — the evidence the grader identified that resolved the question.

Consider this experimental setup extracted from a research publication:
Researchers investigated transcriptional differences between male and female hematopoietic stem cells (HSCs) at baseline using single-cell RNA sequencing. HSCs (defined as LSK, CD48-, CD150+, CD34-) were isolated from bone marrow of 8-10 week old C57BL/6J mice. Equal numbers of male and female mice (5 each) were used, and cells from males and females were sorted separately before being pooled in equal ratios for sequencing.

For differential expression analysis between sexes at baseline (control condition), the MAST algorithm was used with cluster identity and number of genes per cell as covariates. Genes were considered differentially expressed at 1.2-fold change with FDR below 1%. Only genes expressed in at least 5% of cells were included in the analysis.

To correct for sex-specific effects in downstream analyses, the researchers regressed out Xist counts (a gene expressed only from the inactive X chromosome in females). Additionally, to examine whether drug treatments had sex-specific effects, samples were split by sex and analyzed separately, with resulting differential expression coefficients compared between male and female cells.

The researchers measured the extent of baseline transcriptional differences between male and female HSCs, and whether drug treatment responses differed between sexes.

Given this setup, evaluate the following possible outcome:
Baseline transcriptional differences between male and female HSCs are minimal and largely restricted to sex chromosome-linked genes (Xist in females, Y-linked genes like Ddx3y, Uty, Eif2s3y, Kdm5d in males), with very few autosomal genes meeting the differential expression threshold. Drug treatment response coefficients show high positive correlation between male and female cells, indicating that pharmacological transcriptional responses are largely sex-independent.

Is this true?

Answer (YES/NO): YES